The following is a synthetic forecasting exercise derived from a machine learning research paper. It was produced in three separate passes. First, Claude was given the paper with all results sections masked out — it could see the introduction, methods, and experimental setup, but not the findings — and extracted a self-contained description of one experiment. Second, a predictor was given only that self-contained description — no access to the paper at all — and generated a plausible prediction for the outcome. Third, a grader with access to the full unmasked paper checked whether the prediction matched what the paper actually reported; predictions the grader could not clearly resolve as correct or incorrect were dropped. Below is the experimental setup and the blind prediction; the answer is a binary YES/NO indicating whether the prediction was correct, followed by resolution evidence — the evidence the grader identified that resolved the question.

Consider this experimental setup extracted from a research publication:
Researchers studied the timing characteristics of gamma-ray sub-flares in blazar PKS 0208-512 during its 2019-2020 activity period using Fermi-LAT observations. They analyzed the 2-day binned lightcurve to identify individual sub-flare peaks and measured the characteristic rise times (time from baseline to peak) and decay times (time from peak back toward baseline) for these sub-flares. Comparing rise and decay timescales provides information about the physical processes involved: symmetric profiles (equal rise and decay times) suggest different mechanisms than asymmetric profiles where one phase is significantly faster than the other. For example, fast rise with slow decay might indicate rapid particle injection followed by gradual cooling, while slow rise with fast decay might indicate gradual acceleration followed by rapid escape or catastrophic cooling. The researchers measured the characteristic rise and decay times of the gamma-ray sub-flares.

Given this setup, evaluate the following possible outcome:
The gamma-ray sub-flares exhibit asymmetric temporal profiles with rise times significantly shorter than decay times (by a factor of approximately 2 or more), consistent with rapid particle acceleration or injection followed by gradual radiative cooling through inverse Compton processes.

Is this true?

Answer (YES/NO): NO